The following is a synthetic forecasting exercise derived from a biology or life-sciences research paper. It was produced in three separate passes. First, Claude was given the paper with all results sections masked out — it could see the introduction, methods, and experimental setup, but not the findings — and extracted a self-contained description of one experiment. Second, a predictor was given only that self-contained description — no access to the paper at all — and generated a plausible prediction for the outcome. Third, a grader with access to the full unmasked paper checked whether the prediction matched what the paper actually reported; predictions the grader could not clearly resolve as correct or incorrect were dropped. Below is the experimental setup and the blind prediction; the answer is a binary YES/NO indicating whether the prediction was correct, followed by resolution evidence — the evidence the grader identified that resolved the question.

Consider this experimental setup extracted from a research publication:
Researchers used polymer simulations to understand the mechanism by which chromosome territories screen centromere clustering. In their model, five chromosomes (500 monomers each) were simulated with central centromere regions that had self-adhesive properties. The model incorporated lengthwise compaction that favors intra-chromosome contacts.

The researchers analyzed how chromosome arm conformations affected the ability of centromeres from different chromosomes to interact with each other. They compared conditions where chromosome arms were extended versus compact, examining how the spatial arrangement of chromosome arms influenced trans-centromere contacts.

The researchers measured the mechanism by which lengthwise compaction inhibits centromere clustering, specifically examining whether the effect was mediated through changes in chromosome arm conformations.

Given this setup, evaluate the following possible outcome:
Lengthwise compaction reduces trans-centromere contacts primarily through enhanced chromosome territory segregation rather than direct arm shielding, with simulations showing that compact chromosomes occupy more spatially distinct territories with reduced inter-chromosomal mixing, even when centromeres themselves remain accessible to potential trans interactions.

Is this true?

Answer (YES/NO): NO